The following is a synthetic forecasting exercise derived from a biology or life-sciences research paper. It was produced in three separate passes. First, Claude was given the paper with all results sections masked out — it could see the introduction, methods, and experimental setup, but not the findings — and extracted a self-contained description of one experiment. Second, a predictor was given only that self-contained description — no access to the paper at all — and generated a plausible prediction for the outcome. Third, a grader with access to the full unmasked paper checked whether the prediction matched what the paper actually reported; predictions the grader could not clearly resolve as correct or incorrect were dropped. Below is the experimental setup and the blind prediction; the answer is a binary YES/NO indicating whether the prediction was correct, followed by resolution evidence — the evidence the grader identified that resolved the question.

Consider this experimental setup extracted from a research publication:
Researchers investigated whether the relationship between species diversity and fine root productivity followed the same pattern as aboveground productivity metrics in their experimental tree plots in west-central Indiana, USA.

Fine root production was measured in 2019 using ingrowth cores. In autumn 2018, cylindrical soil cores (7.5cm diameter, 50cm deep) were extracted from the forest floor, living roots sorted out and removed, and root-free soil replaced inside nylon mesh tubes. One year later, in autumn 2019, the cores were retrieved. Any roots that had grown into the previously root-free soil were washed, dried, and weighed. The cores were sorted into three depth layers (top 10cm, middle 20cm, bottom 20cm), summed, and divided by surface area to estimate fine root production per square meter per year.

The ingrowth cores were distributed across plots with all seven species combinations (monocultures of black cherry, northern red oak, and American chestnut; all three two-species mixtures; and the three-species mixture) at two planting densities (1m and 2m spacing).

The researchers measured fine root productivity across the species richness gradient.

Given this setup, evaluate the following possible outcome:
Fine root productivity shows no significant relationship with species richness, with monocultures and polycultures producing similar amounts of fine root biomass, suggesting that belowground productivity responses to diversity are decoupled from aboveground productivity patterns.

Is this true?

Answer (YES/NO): NO